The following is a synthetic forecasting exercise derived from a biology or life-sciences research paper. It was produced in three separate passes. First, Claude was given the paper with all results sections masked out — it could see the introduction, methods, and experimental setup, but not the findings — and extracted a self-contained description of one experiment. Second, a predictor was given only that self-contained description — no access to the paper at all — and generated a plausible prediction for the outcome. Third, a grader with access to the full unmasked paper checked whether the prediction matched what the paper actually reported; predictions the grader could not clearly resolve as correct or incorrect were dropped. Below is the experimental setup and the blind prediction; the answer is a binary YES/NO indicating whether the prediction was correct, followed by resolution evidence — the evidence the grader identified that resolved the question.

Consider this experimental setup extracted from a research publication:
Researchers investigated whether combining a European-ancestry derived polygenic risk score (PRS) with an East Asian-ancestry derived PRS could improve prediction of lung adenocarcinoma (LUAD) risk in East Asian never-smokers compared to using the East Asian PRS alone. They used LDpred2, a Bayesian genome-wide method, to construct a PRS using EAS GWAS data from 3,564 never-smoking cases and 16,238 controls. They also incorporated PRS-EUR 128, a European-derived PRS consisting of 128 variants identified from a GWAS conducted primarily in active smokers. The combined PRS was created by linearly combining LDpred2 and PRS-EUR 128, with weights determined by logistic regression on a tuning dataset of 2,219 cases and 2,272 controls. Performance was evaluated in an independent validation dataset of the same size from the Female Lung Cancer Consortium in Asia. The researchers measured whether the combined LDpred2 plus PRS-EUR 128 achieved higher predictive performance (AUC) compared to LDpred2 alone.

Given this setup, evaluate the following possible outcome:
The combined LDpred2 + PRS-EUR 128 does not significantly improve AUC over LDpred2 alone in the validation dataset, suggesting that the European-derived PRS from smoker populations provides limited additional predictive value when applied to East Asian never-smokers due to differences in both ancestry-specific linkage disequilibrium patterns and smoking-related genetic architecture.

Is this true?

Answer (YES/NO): YES